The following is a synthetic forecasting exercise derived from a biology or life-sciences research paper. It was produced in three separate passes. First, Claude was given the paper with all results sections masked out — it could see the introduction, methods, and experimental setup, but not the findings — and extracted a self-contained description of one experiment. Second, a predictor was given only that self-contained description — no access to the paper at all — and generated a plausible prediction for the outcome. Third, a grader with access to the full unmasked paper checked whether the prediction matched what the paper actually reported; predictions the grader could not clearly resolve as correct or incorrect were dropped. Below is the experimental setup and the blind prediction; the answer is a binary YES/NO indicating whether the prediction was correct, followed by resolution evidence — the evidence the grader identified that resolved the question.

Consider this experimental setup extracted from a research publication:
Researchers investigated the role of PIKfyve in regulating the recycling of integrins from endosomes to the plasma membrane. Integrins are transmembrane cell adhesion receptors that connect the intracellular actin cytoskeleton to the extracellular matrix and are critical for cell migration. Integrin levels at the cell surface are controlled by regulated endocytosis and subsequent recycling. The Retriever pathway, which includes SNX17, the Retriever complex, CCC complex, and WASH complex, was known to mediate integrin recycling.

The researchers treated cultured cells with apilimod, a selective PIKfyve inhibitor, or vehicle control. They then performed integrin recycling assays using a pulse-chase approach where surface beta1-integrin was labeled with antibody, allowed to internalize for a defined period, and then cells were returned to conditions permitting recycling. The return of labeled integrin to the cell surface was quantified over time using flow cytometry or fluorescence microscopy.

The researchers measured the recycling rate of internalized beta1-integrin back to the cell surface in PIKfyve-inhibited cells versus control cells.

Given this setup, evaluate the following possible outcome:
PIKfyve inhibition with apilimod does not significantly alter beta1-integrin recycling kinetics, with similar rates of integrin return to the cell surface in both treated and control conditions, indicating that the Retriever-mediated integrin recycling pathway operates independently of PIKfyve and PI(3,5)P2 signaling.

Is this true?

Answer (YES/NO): NO